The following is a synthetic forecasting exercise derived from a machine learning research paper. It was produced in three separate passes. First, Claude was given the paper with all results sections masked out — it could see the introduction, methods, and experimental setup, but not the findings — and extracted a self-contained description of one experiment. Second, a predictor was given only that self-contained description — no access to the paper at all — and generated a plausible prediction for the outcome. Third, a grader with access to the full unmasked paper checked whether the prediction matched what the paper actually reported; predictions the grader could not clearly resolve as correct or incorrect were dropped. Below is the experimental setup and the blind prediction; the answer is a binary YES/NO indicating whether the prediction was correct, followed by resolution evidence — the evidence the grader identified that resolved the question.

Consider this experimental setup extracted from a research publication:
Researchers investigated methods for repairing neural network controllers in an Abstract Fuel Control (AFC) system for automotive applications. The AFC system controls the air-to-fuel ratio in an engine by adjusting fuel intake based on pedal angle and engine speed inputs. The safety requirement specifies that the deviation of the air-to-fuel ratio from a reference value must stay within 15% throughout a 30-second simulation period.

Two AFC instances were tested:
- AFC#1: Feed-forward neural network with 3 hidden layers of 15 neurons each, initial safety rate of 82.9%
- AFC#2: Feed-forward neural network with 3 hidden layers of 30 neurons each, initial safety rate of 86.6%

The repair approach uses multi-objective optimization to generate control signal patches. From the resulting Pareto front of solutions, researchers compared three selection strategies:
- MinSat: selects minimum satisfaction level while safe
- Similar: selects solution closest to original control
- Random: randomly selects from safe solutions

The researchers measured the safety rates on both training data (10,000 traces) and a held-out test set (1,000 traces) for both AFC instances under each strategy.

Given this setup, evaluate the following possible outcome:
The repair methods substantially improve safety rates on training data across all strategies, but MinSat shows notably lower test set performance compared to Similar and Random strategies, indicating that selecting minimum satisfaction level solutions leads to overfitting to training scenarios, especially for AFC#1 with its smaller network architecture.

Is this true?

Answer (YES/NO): NO